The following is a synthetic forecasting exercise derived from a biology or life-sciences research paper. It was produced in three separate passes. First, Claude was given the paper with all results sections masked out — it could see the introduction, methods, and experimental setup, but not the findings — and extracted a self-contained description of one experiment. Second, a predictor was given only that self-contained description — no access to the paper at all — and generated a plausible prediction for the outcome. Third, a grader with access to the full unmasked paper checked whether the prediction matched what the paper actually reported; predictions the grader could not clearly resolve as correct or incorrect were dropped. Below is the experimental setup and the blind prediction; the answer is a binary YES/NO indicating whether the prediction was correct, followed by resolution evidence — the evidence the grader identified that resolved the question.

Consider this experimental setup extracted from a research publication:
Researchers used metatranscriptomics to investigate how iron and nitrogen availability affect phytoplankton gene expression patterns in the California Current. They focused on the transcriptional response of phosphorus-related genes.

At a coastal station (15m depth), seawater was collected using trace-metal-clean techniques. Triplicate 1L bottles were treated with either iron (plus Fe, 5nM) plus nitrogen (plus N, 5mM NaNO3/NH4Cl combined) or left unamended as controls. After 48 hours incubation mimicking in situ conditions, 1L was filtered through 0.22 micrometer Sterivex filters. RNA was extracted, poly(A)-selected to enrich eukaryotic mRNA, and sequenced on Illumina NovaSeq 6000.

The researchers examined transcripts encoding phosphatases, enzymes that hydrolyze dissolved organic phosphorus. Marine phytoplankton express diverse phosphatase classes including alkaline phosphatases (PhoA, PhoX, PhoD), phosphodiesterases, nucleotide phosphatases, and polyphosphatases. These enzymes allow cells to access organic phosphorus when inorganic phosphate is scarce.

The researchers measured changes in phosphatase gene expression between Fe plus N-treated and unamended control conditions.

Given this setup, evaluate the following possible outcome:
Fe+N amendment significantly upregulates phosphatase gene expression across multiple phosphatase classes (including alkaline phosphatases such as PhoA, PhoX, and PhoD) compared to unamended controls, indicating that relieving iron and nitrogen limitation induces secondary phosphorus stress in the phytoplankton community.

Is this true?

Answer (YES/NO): NO